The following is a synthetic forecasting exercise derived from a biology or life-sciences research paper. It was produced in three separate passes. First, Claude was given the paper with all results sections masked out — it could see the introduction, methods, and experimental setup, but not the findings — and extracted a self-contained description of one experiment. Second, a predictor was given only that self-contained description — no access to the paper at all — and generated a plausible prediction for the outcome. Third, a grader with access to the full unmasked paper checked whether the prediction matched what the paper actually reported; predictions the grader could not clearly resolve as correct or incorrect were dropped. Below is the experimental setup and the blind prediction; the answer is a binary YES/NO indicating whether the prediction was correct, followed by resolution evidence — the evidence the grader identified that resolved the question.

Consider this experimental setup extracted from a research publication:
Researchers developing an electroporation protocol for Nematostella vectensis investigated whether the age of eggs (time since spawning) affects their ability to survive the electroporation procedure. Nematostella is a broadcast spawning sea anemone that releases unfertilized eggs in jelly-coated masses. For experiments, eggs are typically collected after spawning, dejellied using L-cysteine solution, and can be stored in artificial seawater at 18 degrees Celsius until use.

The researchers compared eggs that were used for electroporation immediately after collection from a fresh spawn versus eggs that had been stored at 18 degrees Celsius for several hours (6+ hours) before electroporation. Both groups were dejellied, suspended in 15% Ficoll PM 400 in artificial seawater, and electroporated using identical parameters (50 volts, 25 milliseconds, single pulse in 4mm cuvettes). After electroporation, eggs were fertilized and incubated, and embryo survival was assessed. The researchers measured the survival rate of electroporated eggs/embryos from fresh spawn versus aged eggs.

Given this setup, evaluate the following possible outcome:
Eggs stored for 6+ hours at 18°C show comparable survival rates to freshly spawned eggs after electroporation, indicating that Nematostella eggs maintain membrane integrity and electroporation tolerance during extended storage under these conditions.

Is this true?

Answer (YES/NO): NO